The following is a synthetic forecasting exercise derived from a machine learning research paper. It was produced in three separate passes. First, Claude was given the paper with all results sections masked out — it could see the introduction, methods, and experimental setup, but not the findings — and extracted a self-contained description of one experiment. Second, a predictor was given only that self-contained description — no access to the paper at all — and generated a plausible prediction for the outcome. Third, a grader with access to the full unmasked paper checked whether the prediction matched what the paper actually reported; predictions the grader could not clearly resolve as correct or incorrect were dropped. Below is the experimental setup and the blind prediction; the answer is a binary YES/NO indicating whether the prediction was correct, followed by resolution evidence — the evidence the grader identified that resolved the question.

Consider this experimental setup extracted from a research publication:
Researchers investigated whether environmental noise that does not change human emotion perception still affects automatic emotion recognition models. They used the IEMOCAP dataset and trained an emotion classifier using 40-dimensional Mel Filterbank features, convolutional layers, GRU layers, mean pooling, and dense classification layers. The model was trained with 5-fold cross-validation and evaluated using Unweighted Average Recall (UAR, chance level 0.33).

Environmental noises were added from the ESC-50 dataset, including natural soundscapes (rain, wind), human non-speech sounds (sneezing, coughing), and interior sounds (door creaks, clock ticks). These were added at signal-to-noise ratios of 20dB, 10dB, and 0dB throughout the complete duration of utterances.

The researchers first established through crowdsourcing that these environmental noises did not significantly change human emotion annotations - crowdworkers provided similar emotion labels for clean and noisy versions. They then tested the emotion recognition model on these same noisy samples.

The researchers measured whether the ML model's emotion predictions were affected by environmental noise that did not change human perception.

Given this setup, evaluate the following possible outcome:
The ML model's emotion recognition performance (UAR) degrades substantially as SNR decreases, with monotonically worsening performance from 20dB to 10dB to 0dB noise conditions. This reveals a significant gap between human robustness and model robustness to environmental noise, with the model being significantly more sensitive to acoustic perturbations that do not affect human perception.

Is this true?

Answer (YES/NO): YES